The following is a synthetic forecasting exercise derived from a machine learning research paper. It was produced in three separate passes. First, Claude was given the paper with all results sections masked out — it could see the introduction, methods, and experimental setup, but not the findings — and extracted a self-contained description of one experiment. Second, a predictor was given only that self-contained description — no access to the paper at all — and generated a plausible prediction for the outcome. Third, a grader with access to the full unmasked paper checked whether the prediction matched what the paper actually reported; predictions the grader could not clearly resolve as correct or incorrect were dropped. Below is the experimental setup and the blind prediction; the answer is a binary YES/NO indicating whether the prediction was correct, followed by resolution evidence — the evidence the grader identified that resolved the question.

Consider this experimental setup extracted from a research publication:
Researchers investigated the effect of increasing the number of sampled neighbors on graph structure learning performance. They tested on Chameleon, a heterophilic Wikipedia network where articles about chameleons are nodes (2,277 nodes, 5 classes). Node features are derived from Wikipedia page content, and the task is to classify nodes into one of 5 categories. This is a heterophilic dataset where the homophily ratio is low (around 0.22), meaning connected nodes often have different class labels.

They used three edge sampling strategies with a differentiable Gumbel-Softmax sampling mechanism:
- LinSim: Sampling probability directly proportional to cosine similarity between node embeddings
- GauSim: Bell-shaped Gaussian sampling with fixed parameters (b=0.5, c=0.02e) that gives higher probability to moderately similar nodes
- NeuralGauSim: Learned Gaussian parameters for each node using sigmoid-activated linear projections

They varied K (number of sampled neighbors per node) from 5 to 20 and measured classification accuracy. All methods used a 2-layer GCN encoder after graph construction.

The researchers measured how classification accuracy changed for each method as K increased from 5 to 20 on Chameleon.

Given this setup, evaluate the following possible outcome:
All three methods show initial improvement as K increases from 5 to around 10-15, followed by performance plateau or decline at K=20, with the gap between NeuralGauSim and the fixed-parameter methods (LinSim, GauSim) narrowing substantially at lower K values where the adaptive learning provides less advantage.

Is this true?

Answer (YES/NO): NO